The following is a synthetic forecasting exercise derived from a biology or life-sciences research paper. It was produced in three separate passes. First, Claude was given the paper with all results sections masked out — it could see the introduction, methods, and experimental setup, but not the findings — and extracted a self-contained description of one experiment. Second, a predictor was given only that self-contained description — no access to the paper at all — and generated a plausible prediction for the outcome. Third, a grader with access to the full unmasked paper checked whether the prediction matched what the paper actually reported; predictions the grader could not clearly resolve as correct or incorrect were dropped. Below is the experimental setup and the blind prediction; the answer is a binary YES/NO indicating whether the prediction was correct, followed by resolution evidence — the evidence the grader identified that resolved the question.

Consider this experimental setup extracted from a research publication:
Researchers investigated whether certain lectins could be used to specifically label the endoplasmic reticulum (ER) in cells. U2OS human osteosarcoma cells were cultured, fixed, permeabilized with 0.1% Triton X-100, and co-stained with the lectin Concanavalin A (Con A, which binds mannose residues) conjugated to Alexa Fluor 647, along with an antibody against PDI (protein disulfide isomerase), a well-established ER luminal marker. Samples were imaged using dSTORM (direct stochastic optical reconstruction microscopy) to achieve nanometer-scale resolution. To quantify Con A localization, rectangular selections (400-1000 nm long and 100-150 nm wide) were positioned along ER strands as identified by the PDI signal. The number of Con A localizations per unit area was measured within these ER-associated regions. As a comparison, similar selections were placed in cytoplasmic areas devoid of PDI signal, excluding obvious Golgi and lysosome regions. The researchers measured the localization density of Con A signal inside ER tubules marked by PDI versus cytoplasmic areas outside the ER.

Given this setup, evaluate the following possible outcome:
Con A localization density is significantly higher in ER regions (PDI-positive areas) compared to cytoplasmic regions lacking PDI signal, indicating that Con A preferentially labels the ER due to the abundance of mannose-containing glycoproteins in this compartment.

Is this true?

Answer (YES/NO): YES